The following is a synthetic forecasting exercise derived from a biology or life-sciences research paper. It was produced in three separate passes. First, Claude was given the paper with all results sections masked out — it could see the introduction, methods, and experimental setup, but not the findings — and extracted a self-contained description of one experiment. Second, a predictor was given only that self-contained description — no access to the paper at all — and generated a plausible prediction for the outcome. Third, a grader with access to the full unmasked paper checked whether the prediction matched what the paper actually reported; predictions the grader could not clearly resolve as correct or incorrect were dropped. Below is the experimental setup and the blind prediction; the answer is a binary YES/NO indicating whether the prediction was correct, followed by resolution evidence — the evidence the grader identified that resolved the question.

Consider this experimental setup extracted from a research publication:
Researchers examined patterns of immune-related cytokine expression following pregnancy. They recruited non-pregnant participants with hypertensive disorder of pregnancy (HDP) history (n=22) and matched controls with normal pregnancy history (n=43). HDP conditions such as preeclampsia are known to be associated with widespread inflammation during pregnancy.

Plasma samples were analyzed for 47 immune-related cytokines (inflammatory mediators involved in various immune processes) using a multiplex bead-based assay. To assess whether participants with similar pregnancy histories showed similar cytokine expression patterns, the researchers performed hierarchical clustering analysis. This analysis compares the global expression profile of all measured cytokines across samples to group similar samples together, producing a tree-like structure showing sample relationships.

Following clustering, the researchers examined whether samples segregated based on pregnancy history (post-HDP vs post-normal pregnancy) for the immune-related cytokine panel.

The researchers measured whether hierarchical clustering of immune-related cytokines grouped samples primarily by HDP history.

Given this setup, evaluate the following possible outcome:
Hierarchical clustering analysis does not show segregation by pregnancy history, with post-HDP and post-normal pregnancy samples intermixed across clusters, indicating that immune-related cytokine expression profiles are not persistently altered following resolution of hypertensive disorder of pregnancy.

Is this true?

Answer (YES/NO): YES